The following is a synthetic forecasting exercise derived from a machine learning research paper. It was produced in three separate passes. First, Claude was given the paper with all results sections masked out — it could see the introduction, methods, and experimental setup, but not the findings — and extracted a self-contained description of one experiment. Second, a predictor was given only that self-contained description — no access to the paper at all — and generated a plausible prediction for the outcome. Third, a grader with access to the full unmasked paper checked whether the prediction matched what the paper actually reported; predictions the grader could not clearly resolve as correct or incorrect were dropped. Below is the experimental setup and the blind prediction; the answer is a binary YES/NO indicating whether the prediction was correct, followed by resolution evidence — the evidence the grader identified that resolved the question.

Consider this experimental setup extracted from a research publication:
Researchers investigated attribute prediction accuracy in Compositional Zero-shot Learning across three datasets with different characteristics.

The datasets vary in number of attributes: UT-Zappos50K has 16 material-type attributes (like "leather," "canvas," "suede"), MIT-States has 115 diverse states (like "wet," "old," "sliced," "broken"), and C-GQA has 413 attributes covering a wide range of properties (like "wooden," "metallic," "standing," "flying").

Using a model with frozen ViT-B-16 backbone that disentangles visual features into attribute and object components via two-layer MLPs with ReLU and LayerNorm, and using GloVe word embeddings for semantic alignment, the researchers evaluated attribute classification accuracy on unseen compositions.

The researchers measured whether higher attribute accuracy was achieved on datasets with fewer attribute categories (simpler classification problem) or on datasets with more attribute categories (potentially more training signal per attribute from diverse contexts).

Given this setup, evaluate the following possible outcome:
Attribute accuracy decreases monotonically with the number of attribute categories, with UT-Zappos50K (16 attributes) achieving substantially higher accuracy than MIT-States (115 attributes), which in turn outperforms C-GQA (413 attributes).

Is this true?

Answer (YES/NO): YES